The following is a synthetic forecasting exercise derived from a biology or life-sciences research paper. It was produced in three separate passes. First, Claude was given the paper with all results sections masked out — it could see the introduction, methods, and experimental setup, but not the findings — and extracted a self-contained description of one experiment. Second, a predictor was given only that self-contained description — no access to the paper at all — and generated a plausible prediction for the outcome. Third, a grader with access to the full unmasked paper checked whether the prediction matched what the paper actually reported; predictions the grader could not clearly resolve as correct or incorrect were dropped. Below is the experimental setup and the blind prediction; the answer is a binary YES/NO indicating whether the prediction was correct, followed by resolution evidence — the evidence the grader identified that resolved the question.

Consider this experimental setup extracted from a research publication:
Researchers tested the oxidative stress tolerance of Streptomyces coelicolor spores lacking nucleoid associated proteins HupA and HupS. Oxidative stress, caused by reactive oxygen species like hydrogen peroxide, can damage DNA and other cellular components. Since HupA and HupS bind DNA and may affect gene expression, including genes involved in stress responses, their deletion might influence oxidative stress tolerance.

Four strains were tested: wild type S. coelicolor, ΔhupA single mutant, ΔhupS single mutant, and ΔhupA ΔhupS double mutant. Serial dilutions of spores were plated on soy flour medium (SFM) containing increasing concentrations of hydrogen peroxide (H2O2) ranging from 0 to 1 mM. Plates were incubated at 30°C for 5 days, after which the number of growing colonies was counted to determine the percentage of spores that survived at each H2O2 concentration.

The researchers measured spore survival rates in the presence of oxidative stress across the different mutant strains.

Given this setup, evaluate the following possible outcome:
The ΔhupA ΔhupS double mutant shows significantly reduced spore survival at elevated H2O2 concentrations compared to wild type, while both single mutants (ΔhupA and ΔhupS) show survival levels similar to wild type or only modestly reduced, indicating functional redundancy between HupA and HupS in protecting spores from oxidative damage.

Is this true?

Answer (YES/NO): NO